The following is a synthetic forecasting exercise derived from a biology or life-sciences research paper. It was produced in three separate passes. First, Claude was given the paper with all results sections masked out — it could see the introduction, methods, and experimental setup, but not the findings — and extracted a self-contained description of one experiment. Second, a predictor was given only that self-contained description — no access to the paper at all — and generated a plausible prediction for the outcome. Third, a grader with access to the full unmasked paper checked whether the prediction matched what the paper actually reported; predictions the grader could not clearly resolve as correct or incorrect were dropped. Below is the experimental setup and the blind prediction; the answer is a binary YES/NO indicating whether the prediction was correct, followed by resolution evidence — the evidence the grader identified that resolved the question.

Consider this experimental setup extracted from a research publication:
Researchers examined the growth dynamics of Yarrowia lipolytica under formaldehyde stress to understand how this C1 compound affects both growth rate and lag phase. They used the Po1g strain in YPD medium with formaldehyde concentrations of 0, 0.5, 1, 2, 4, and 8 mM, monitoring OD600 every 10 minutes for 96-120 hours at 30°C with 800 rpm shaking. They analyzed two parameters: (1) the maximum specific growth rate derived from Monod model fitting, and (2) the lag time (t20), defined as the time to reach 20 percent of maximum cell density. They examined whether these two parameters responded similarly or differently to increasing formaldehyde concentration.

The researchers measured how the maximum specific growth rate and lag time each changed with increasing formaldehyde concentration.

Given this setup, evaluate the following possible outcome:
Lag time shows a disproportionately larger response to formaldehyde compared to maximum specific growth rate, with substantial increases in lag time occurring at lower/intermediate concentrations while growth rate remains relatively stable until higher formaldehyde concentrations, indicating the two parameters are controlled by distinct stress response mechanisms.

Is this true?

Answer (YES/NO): YES